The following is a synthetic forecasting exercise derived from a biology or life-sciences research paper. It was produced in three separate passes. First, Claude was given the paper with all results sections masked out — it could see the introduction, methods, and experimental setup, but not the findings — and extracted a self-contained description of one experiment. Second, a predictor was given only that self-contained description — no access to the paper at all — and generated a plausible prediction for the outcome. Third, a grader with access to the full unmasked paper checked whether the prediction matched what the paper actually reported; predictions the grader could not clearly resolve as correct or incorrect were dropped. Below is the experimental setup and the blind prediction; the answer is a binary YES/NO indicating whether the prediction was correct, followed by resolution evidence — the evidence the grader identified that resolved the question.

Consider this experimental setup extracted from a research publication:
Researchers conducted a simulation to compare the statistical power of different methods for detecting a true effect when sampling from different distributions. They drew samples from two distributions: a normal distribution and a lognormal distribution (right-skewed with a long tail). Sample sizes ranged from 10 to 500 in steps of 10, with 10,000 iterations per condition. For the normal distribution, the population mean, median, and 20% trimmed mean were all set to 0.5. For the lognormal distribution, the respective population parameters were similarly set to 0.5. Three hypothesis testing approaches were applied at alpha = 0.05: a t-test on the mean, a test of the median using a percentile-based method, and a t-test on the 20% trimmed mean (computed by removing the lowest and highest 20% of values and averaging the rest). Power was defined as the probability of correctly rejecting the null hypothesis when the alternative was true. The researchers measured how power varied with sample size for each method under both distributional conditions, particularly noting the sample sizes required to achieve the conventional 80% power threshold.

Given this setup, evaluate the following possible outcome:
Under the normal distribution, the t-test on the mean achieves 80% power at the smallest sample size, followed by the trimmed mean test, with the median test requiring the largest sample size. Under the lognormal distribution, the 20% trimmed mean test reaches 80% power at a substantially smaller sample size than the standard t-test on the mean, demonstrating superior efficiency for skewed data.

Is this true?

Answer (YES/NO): YES